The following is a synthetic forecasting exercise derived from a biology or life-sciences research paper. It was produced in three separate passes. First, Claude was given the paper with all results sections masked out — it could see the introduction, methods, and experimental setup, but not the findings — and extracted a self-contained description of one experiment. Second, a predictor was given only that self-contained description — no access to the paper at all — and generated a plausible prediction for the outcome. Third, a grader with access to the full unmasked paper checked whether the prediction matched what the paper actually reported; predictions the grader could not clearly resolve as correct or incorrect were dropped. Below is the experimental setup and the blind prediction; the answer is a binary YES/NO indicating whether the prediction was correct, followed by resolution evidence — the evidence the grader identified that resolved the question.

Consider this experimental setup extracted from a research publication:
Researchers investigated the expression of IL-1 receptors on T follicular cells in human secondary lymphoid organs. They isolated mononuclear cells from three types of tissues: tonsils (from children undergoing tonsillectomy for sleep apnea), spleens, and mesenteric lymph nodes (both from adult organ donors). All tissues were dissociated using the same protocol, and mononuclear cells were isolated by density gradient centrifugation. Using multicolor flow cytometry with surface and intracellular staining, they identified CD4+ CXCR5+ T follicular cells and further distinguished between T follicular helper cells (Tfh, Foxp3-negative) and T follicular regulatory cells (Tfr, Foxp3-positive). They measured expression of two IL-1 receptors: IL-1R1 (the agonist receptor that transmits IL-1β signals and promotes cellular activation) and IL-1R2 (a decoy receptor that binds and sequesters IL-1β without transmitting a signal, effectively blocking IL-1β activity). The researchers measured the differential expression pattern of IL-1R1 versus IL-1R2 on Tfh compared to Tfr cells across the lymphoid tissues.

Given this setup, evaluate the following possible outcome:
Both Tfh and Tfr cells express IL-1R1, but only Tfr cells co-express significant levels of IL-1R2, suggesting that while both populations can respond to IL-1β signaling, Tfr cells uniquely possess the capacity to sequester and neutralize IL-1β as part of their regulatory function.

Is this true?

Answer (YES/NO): NO